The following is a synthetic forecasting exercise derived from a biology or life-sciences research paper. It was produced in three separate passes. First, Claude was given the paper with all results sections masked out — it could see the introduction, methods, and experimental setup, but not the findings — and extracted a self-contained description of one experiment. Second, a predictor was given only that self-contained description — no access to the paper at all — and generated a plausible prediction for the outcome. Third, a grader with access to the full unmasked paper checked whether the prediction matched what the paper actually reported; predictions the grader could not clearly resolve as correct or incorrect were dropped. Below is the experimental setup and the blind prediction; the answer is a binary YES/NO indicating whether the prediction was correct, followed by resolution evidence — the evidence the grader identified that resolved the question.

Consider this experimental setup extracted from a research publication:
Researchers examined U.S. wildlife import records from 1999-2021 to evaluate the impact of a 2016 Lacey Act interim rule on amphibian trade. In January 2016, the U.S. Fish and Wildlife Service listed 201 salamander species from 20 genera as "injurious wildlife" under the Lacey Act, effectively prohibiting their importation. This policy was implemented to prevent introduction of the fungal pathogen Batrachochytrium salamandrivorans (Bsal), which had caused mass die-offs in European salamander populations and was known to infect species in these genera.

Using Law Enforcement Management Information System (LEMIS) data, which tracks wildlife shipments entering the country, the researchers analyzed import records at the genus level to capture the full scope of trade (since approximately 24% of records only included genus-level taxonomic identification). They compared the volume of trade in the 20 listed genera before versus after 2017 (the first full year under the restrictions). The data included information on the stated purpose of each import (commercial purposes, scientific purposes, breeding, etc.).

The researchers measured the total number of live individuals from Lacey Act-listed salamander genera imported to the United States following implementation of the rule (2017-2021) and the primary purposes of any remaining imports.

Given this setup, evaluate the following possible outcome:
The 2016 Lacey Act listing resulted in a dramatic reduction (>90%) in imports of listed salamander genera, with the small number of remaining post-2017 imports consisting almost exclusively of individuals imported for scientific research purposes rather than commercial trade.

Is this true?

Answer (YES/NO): YES